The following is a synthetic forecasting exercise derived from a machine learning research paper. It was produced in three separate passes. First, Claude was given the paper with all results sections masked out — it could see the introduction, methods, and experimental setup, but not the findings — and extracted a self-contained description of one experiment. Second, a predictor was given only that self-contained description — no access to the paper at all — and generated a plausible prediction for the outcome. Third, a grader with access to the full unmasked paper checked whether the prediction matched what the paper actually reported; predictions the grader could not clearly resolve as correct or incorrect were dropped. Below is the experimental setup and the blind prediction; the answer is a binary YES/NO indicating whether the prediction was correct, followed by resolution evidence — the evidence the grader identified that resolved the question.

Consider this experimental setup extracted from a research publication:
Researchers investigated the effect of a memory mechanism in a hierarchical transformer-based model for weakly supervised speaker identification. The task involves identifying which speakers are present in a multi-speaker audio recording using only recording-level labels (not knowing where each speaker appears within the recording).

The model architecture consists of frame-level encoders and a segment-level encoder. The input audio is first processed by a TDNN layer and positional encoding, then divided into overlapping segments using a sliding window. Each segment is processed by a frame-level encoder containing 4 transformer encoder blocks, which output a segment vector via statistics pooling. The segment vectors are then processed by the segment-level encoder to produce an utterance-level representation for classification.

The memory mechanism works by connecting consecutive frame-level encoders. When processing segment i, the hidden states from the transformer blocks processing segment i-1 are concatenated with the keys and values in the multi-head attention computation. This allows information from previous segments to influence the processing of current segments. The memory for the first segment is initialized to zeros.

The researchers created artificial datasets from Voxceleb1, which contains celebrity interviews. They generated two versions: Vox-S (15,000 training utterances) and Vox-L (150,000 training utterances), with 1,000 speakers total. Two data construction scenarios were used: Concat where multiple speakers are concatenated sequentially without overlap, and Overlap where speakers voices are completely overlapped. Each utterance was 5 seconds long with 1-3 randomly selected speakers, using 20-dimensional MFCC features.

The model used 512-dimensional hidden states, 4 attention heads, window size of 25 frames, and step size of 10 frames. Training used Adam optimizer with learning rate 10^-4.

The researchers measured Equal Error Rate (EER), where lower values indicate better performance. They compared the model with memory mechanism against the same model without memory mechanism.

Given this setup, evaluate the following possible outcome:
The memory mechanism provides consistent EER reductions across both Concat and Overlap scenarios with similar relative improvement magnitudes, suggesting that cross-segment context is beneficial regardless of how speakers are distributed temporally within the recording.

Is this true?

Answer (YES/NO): NO